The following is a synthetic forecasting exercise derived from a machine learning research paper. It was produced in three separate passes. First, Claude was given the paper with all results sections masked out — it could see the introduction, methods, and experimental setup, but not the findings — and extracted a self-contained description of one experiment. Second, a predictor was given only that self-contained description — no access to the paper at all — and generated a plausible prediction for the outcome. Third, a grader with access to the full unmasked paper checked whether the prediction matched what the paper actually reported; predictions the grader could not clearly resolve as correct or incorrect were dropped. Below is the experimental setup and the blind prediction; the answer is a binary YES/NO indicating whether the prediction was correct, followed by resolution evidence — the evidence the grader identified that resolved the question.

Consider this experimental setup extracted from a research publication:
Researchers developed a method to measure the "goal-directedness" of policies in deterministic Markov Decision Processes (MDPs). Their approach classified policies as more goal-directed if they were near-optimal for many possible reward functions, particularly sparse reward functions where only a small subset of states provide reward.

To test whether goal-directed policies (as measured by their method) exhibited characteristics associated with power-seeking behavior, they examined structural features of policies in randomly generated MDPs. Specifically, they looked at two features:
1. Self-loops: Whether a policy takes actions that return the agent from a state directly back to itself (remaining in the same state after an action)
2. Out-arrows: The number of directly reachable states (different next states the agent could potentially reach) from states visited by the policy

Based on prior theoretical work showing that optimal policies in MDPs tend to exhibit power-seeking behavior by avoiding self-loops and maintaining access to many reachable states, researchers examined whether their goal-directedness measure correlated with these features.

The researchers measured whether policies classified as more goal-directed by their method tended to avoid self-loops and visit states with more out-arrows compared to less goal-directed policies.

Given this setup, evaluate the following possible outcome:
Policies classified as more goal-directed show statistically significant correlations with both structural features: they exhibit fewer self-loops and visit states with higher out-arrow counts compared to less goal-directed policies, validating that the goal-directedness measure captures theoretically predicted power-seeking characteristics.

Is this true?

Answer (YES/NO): NO